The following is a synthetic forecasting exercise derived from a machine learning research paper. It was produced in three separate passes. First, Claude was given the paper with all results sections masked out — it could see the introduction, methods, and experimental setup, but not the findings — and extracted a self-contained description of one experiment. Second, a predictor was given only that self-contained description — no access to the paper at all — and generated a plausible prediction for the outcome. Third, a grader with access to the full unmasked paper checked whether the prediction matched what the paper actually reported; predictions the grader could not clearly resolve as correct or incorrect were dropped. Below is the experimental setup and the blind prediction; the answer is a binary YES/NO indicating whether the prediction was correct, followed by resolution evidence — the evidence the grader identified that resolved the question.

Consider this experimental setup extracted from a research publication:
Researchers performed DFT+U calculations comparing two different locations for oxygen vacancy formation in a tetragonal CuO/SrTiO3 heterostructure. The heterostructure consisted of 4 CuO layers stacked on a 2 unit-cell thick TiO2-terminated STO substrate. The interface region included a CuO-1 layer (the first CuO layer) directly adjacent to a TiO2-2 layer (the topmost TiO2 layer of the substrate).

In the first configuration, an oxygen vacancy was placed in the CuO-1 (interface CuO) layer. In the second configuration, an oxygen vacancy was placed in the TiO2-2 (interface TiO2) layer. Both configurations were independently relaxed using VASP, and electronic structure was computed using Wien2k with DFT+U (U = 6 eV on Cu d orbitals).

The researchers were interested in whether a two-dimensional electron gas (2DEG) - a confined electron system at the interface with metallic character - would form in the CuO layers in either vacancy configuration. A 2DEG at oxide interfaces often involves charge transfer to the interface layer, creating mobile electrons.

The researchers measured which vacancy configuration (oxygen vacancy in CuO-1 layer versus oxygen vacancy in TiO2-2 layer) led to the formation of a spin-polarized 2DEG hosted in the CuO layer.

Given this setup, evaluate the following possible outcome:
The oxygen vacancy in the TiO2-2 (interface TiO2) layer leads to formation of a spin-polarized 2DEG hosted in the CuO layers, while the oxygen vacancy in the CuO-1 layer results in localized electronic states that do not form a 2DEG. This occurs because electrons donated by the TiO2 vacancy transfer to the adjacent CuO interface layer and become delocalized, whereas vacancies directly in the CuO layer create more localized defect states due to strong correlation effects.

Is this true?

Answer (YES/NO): YES